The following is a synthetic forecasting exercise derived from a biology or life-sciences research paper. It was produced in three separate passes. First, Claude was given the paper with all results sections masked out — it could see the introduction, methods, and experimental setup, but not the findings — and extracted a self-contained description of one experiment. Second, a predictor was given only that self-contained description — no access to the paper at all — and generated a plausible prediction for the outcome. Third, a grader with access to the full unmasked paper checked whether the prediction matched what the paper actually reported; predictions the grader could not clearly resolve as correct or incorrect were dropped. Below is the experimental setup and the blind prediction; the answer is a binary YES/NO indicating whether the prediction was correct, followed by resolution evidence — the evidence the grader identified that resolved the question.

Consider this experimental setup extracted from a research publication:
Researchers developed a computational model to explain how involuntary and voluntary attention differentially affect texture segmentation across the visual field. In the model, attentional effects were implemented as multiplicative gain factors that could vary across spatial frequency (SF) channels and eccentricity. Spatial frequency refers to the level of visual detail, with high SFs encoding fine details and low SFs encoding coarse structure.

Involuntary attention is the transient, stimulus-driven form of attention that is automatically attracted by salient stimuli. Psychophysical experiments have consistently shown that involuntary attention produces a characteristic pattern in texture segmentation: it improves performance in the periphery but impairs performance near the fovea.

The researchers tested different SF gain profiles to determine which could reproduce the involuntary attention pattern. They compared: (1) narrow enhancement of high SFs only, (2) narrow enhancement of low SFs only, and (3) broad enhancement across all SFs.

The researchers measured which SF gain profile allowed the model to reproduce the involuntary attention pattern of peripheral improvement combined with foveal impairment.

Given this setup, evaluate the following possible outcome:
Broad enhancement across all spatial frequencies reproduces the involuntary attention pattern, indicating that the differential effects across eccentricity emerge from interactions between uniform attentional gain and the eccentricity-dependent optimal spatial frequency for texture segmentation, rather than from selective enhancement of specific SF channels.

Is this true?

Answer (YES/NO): NO